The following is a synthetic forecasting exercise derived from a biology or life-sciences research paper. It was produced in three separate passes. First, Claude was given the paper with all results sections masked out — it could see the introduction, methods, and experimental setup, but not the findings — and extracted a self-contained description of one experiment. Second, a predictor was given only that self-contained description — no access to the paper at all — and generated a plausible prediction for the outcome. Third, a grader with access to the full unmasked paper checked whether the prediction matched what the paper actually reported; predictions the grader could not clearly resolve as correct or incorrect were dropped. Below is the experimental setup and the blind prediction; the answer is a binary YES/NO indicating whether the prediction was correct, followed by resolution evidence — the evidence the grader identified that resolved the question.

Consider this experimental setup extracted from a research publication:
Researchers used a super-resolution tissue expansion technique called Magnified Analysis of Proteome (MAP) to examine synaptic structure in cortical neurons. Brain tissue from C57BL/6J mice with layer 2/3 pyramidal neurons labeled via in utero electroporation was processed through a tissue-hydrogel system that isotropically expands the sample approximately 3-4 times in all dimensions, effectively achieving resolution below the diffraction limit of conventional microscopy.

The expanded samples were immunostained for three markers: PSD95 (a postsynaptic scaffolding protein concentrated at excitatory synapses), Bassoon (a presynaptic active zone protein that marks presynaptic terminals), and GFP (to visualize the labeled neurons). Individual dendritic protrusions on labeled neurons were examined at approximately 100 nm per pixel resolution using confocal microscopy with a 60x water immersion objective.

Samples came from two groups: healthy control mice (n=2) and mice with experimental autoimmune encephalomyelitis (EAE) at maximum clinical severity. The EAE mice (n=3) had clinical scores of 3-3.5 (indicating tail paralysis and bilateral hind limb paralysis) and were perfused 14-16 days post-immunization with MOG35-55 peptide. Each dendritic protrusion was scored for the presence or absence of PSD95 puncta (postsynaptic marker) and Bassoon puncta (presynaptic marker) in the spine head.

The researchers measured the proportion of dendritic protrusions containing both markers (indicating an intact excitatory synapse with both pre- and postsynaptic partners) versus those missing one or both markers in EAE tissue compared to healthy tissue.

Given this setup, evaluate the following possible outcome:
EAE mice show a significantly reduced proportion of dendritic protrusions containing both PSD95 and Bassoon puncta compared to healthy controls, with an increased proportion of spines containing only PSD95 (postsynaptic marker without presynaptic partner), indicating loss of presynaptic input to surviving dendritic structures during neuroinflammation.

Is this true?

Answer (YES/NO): YES